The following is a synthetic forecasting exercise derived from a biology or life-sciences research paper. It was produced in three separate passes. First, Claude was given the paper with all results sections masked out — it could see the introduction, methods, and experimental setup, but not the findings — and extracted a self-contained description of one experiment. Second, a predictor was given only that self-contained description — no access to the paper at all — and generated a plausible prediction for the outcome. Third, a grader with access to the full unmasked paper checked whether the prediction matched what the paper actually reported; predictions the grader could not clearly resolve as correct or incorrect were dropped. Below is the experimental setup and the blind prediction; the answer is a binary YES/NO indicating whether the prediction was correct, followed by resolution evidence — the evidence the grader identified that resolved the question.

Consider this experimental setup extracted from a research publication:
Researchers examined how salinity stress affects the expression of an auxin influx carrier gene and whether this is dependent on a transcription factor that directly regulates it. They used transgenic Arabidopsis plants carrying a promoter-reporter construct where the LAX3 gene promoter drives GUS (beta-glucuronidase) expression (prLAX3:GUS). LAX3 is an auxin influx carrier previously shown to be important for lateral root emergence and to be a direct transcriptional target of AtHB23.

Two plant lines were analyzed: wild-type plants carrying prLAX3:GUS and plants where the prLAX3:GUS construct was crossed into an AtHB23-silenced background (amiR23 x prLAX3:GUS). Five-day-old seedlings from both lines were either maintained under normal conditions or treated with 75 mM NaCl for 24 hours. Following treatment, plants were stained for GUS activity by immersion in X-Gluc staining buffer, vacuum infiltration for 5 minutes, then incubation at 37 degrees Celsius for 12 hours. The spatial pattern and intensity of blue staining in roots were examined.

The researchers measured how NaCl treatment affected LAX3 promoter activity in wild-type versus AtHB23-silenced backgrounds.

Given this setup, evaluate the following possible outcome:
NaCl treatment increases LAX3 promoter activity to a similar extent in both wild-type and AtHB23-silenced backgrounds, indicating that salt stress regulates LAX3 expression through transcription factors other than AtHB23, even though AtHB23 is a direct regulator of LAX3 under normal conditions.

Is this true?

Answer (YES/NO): NO